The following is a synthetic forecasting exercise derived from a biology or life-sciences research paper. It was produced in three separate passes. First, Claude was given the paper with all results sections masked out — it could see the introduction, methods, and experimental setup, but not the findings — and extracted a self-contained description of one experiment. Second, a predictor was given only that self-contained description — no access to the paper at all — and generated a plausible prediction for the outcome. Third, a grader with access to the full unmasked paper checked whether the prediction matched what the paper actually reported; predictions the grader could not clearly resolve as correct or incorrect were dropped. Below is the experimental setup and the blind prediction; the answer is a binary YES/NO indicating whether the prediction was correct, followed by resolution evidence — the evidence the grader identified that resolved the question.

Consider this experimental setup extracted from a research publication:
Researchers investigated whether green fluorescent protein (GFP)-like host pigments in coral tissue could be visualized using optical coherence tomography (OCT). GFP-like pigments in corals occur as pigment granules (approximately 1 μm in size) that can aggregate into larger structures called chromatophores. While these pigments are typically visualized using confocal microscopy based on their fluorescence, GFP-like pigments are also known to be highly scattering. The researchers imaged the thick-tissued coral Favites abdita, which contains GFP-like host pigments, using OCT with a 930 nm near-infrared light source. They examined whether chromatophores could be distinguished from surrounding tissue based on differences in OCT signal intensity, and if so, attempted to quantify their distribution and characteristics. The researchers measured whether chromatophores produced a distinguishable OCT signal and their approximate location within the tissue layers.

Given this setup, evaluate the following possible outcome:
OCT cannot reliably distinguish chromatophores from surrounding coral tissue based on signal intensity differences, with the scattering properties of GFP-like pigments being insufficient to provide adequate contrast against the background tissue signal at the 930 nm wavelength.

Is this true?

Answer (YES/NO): NO